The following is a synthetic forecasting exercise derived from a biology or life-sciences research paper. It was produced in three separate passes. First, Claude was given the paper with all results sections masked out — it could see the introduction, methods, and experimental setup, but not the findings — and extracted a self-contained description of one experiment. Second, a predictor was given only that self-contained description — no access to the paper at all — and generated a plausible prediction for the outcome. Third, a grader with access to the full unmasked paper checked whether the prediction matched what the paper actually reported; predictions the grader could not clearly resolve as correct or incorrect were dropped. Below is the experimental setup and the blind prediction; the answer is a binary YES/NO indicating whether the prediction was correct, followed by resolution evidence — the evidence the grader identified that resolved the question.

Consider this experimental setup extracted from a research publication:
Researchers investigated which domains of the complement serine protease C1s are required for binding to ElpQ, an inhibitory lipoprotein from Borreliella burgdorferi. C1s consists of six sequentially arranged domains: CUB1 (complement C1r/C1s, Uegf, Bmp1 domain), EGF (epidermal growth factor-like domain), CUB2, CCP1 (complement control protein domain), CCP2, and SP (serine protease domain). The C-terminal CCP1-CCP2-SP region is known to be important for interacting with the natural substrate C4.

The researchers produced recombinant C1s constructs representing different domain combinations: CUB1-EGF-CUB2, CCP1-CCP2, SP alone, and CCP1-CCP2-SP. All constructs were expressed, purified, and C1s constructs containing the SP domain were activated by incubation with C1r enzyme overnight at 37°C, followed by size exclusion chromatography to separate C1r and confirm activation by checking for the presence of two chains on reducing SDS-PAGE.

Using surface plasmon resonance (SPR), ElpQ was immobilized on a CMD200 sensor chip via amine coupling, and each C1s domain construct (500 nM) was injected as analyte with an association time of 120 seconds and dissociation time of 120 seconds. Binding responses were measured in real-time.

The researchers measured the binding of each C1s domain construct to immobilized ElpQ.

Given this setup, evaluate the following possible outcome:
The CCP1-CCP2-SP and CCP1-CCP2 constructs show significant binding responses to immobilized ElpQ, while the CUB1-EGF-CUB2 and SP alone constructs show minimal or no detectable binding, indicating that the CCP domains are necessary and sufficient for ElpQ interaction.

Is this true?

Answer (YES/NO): NO